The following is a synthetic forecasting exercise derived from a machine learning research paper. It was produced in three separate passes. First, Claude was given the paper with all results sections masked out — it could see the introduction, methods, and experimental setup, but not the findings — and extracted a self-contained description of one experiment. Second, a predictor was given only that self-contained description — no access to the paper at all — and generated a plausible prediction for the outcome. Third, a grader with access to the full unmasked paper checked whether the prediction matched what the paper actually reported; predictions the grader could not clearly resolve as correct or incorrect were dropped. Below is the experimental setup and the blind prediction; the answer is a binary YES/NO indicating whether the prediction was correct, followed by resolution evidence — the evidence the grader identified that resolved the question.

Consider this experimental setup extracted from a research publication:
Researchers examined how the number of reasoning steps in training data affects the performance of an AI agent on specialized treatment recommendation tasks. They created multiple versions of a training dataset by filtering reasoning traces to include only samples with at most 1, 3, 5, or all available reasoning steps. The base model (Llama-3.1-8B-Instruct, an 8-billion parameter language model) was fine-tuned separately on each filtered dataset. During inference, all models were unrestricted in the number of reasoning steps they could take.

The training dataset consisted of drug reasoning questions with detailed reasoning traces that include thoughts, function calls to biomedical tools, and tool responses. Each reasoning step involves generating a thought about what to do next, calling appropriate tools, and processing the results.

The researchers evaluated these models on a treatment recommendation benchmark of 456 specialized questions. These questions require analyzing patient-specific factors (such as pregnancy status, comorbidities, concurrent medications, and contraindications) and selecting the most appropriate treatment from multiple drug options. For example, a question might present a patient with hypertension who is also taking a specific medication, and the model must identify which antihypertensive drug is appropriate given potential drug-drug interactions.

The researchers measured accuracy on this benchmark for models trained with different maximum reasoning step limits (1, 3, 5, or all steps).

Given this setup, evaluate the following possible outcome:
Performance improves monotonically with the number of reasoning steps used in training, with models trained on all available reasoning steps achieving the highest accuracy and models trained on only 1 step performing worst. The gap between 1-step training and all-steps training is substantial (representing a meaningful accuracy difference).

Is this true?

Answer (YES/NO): YES